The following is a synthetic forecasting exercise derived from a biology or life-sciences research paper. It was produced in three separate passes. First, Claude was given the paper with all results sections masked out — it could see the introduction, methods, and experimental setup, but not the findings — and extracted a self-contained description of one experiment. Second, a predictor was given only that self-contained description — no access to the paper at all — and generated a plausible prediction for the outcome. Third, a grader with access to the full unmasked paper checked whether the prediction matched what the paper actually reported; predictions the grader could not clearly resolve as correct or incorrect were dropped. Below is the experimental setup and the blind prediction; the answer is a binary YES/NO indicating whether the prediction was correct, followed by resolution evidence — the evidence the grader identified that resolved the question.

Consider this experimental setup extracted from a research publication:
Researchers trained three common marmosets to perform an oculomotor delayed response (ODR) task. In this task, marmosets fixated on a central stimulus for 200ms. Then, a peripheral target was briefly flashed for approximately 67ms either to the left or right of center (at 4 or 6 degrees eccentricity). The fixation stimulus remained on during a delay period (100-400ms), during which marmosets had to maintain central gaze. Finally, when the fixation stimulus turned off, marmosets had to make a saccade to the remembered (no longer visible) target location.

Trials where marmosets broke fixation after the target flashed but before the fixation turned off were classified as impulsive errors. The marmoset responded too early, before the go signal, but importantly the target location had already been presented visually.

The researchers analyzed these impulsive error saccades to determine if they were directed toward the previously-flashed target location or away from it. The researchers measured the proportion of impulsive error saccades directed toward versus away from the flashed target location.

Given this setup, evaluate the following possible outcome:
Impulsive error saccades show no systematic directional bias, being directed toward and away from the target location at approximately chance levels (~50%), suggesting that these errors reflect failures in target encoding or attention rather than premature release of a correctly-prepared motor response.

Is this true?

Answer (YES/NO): NO